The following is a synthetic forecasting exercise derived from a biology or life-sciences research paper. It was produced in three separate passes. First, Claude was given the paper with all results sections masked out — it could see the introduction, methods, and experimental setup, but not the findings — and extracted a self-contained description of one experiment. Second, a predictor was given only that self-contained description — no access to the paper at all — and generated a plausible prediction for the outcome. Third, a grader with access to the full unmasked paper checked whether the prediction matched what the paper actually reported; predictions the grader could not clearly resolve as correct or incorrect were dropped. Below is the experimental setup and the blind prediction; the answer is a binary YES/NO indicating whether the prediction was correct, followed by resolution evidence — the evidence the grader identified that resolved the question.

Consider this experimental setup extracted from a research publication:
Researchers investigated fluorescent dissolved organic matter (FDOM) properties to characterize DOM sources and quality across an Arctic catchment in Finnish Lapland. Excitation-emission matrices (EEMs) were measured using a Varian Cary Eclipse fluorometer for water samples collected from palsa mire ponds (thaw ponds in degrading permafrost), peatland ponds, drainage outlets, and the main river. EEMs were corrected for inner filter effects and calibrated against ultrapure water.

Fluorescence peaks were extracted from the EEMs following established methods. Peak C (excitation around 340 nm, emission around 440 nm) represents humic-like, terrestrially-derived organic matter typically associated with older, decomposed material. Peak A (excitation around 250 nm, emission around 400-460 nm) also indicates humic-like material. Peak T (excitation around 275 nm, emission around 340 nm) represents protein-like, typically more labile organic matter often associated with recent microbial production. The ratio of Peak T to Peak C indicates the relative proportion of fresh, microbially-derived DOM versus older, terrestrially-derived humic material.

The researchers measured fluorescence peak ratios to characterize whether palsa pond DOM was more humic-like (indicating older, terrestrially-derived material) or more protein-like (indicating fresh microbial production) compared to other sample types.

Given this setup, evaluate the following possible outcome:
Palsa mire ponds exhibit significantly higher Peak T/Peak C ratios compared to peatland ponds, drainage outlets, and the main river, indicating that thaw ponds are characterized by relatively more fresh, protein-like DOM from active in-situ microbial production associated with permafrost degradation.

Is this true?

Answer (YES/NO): NO